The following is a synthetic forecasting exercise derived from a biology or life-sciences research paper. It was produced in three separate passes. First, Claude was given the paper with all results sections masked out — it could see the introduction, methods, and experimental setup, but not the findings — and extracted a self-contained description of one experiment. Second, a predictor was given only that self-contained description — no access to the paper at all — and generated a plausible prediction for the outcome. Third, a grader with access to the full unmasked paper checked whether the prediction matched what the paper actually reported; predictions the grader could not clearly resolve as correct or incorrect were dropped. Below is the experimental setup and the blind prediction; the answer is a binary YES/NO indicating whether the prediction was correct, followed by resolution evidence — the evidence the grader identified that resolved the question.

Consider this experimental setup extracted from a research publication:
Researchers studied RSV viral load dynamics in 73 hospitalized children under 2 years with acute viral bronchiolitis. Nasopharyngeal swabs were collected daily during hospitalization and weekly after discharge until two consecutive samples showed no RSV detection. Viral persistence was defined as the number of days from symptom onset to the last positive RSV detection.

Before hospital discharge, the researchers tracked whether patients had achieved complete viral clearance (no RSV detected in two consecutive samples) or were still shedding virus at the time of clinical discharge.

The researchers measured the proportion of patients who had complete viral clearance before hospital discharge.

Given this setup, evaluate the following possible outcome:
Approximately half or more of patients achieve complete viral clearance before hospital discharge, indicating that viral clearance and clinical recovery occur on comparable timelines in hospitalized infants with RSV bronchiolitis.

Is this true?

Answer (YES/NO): YES